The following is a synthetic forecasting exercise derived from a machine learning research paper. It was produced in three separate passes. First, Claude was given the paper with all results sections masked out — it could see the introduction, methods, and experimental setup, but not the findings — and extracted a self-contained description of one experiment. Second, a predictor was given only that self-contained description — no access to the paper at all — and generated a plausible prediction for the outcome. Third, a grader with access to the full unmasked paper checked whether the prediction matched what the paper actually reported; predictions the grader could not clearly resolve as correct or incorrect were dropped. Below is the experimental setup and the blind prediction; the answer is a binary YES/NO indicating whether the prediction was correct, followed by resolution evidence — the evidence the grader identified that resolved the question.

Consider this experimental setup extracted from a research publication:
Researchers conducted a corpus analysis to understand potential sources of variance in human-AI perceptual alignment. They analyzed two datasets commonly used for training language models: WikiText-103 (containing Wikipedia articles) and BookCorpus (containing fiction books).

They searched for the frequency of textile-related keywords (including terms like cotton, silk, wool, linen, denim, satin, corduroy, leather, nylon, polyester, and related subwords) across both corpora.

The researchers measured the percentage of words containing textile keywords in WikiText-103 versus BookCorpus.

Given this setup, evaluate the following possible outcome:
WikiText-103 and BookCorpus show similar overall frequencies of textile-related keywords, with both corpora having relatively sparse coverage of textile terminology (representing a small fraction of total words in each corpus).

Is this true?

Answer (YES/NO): NO